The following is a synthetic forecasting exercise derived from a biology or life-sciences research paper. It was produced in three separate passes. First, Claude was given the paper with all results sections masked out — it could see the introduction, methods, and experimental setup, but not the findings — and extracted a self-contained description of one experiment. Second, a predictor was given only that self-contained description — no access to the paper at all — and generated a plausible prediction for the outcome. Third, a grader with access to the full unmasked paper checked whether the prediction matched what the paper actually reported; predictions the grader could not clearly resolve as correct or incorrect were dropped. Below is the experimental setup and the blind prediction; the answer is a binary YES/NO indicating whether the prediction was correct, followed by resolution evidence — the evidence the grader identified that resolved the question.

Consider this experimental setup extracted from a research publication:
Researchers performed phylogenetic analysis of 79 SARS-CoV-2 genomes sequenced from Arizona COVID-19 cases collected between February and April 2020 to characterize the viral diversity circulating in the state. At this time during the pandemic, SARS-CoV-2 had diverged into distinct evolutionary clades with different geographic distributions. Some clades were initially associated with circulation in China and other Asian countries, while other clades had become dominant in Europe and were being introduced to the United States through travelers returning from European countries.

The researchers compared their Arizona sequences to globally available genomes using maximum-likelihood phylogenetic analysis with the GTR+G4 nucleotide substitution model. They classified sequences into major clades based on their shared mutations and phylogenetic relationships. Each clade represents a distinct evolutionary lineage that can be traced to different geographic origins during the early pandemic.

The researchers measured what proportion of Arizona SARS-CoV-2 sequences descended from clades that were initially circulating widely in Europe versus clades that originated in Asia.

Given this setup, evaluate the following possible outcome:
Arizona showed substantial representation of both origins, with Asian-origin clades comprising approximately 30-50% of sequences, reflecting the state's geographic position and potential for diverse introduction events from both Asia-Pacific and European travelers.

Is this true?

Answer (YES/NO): NO